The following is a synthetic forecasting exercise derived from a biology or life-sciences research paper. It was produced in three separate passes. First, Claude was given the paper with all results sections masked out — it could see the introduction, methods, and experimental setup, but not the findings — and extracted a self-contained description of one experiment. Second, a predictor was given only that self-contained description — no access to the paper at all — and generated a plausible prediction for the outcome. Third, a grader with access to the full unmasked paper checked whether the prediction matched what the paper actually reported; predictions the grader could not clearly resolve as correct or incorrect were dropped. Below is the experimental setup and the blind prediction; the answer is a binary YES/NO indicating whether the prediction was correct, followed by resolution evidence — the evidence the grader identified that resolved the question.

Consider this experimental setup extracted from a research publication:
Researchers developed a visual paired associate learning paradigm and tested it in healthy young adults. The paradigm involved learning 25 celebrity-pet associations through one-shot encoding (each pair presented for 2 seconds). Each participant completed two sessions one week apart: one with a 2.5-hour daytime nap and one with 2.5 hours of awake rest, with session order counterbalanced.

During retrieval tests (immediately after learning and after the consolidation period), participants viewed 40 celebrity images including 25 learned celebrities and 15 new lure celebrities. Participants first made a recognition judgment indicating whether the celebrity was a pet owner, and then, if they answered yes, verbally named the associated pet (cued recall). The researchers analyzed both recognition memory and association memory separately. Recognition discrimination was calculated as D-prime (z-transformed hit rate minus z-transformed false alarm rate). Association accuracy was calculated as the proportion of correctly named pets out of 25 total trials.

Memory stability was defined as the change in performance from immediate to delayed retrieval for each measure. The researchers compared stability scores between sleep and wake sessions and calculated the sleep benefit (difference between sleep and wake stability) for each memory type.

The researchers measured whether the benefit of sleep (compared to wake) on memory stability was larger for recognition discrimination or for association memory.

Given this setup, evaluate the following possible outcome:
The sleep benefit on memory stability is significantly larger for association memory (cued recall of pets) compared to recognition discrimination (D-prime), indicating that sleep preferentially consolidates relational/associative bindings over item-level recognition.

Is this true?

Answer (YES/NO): NO